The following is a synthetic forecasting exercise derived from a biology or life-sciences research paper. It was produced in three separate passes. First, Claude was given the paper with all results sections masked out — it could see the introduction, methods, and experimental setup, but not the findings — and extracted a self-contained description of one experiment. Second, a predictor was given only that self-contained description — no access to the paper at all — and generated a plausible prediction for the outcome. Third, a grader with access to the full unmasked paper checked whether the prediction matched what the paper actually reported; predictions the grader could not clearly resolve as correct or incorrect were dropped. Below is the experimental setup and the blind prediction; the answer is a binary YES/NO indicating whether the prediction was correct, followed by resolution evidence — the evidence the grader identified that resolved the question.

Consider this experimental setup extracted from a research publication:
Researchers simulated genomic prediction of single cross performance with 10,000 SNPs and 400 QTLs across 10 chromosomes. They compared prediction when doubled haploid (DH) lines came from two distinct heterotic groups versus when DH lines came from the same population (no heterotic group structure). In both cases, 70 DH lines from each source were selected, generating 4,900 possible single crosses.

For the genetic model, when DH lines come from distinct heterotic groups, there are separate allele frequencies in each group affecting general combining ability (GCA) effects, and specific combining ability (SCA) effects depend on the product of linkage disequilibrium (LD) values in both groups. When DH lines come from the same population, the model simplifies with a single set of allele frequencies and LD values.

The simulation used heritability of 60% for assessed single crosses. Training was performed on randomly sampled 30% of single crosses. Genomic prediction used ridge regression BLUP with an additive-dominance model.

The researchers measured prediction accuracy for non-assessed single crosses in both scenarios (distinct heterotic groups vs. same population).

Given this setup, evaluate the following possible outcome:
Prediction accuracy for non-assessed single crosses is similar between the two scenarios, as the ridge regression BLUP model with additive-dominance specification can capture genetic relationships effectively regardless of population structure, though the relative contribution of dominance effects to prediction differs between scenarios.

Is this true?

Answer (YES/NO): NO